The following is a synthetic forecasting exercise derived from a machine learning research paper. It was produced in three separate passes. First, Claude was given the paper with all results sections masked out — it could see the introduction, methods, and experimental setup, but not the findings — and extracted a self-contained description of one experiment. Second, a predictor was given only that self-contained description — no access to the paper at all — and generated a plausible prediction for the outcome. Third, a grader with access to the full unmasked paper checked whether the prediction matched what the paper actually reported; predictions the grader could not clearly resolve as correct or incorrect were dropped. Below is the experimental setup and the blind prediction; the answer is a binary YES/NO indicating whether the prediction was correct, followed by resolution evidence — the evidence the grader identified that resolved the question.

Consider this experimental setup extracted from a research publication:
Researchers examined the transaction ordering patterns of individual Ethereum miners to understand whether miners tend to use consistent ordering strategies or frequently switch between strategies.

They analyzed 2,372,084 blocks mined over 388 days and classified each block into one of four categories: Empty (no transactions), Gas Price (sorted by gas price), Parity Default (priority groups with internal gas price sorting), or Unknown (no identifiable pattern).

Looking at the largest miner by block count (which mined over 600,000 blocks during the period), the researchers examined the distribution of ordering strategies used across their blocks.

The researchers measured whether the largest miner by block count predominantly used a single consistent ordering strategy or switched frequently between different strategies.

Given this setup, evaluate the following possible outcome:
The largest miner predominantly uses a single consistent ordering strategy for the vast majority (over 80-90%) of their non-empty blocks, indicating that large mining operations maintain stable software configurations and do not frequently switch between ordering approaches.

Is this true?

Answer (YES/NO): NO